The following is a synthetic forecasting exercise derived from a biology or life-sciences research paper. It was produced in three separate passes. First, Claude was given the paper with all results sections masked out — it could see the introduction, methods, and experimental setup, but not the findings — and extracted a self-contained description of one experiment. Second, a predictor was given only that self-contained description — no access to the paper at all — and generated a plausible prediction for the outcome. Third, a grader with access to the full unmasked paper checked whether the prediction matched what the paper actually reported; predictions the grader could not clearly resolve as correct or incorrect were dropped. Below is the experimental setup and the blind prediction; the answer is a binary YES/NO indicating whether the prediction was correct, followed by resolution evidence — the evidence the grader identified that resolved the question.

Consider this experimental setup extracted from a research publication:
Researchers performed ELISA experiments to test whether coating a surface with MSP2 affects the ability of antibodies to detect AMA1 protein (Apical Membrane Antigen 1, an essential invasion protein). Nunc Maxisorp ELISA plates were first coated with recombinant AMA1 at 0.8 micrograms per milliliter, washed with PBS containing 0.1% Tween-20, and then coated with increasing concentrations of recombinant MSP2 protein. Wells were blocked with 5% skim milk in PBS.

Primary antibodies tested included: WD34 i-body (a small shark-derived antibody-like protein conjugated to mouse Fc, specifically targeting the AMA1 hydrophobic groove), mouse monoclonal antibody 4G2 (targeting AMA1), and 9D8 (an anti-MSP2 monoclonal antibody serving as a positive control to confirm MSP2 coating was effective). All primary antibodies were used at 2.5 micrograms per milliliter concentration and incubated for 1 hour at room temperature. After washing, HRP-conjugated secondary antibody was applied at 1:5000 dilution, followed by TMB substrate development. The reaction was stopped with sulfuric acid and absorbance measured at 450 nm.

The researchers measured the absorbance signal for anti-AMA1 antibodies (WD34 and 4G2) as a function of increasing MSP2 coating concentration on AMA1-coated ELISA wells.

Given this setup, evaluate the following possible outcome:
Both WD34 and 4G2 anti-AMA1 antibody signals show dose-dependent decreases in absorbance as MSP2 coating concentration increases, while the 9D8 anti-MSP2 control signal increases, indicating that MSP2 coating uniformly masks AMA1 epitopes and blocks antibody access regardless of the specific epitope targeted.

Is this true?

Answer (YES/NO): NO